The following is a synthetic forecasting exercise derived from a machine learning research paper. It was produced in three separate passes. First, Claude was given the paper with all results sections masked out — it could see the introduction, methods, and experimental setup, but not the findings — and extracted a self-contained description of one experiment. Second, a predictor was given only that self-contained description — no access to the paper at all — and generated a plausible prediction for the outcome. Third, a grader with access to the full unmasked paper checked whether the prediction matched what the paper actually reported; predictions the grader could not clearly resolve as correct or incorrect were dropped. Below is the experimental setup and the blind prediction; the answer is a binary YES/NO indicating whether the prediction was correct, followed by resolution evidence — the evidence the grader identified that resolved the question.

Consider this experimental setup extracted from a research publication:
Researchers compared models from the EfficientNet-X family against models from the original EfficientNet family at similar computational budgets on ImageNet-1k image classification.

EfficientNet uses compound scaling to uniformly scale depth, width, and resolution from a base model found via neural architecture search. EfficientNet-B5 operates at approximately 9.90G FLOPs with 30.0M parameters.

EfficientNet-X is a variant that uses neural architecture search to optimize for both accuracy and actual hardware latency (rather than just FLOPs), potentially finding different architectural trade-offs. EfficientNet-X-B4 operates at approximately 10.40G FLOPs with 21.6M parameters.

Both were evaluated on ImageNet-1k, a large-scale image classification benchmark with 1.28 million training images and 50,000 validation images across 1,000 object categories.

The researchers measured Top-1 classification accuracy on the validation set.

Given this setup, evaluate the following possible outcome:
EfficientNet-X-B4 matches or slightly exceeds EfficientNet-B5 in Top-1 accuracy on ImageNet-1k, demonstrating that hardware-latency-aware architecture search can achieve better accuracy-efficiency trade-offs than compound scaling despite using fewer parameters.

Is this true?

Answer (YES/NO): NO